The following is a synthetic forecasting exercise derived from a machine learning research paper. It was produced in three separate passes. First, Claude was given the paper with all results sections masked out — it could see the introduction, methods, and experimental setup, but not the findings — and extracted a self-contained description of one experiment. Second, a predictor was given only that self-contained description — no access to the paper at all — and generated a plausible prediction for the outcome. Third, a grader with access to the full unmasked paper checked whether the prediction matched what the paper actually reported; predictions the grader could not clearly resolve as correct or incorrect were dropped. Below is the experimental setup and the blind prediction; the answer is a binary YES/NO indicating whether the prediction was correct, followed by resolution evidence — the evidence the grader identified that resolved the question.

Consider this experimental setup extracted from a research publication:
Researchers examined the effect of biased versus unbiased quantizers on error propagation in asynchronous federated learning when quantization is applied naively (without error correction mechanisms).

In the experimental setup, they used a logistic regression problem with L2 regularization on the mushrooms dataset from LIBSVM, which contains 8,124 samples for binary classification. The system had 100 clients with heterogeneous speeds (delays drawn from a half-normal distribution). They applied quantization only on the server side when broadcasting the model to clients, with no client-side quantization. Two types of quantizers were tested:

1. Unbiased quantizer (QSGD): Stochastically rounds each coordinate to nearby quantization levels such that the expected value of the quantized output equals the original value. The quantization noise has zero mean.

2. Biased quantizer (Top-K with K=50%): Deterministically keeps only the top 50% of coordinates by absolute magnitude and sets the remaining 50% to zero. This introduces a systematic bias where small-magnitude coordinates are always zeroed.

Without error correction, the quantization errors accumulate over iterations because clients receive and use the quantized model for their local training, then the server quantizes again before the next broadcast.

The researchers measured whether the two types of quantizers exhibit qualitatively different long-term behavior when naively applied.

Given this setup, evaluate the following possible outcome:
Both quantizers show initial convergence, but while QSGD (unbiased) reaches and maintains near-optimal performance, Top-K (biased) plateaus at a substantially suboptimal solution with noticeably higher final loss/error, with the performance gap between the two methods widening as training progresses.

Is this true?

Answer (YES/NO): NO